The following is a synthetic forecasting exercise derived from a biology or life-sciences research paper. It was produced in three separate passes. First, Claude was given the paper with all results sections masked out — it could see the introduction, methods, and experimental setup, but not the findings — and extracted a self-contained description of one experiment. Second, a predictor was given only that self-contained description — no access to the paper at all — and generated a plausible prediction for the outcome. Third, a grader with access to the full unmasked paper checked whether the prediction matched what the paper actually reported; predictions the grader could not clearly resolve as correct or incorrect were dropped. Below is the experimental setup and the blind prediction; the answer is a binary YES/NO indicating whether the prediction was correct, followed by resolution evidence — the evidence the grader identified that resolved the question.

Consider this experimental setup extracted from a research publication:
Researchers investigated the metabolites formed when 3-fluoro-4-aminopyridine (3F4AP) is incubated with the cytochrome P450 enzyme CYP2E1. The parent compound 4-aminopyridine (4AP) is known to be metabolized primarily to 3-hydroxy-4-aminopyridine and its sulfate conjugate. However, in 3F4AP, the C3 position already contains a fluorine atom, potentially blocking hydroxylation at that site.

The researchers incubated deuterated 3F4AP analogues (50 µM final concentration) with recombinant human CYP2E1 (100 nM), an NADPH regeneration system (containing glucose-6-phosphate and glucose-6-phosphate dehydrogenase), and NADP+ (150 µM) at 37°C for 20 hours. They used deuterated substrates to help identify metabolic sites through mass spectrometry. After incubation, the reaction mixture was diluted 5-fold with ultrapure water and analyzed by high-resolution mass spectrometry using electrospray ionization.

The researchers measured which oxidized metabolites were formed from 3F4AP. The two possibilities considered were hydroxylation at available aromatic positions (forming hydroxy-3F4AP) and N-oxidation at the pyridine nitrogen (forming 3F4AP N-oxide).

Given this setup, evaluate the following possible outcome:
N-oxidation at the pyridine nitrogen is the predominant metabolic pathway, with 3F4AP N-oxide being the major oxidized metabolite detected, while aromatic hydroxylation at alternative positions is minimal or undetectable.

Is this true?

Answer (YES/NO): NO